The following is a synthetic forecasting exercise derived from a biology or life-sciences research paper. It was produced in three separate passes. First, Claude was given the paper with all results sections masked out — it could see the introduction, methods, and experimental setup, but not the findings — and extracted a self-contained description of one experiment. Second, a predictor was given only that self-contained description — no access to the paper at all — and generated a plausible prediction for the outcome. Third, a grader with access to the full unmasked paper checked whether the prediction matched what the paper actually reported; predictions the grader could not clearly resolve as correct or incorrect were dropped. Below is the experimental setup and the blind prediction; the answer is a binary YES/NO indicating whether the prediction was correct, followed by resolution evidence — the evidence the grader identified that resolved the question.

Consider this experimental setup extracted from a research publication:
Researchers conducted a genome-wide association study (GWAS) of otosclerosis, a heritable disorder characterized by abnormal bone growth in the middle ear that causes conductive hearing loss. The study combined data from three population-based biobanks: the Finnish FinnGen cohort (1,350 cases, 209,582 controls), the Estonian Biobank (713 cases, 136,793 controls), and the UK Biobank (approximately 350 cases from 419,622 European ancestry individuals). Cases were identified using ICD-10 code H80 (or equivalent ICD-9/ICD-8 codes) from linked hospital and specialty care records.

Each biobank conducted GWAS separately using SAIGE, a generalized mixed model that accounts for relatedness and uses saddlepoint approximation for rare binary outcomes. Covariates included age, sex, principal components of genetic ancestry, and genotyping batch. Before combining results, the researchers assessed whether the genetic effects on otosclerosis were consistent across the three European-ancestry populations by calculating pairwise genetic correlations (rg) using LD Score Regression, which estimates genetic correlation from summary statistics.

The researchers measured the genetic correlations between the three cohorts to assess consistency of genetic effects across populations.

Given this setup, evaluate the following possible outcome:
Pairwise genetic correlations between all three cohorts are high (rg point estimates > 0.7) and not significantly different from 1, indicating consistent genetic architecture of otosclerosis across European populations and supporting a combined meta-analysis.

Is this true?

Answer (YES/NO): NO